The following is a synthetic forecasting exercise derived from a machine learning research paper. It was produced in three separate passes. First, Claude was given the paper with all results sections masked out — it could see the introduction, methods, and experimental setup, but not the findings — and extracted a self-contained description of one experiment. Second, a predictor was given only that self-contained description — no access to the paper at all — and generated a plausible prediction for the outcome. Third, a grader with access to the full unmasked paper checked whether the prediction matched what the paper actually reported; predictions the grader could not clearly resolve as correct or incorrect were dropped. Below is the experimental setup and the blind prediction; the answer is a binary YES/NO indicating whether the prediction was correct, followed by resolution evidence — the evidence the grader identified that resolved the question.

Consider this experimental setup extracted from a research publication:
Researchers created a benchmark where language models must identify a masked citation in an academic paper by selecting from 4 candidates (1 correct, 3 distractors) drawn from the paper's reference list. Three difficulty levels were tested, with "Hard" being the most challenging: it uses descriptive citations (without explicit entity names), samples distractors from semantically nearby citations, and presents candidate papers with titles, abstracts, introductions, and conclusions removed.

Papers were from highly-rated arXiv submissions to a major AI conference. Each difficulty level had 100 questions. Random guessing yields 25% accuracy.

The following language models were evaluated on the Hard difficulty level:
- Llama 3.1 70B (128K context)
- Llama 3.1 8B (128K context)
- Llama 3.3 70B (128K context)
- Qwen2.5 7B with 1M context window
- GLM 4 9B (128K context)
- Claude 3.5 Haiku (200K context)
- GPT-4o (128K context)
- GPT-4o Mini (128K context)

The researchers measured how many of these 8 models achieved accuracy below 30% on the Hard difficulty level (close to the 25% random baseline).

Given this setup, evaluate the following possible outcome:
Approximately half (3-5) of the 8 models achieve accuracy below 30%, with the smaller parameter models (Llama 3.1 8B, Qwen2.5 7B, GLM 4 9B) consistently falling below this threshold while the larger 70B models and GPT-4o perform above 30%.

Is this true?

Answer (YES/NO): NO